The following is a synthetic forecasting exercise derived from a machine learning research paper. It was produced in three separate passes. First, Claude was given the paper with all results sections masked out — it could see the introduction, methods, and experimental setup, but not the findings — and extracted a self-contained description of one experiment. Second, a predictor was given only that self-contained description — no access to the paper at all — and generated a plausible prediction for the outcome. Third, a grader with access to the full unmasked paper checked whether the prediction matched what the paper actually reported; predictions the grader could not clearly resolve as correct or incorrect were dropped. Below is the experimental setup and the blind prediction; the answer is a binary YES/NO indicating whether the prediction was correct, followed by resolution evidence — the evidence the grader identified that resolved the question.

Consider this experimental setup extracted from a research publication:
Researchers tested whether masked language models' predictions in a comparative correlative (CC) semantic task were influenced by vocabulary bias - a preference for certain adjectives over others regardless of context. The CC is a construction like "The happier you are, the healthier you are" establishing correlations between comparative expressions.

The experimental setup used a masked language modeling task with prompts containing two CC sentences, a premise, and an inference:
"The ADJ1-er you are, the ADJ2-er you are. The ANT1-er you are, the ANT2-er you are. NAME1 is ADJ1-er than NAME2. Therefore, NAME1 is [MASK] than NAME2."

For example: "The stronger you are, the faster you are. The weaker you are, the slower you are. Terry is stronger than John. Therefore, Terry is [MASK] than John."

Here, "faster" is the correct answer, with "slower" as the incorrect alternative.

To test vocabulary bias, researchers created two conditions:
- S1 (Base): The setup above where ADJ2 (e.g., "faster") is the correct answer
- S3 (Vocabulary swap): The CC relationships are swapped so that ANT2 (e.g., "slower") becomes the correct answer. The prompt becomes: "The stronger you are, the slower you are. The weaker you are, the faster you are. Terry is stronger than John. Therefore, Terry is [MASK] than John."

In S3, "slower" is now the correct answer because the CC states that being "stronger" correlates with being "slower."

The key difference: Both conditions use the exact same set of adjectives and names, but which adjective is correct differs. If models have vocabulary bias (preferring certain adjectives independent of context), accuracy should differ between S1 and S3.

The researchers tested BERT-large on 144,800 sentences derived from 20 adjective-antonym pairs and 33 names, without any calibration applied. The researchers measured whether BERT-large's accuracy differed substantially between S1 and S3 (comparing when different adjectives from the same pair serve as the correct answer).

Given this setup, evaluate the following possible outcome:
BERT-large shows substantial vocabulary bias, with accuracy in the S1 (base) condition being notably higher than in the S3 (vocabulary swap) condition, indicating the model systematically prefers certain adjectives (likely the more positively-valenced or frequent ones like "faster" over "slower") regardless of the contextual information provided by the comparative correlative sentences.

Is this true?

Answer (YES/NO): NO